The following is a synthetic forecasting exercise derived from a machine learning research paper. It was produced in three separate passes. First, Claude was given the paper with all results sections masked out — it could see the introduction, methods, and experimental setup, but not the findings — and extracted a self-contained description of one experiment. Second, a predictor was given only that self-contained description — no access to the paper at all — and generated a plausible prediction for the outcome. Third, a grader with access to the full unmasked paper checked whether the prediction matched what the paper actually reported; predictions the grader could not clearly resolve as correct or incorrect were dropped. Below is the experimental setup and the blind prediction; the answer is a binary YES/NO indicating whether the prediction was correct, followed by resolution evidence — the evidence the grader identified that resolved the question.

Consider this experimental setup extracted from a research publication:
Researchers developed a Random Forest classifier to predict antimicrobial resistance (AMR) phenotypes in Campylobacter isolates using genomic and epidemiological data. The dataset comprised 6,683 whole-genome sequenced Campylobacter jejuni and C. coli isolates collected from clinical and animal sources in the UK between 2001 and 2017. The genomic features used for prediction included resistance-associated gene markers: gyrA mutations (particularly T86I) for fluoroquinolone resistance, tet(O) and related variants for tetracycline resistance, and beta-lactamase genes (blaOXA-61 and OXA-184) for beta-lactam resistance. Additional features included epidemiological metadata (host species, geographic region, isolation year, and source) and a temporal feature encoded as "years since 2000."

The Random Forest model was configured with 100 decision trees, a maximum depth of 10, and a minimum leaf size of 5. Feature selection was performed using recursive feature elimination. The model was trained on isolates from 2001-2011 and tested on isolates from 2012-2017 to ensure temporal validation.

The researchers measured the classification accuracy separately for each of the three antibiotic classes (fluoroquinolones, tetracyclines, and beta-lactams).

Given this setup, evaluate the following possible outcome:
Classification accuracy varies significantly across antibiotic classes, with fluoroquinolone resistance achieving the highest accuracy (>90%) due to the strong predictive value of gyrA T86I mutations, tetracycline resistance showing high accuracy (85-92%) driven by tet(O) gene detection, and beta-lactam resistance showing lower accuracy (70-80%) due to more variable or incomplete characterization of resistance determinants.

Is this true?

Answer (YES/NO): NO